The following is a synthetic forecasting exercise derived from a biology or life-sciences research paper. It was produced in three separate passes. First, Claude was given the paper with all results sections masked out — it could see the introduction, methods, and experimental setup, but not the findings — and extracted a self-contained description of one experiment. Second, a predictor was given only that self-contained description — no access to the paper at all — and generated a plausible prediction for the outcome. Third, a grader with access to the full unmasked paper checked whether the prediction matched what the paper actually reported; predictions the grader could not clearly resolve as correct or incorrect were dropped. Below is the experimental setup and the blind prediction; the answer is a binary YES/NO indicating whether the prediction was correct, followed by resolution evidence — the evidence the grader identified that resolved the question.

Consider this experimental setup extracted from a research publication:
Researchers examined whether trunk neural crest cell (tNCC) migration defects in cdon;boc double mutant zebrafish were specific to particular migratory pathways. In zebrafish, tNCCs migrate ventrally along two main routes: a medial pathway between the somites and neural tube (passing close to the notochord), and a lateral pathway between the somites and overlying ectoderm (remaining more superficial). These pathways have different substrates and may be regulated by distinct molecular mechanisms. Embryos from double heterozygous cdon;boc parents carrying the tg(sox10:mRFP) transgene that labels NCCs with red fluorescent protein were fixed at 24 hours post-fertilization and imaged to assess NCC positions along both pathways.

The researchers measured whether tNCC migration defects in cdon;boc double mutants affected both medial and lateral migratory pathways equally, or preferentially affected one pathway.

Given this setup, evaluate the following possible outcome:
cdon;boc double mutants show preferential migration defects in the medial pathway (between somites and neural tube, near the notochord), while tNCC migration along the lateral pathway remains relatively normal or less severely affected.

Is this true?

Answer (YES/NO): YES